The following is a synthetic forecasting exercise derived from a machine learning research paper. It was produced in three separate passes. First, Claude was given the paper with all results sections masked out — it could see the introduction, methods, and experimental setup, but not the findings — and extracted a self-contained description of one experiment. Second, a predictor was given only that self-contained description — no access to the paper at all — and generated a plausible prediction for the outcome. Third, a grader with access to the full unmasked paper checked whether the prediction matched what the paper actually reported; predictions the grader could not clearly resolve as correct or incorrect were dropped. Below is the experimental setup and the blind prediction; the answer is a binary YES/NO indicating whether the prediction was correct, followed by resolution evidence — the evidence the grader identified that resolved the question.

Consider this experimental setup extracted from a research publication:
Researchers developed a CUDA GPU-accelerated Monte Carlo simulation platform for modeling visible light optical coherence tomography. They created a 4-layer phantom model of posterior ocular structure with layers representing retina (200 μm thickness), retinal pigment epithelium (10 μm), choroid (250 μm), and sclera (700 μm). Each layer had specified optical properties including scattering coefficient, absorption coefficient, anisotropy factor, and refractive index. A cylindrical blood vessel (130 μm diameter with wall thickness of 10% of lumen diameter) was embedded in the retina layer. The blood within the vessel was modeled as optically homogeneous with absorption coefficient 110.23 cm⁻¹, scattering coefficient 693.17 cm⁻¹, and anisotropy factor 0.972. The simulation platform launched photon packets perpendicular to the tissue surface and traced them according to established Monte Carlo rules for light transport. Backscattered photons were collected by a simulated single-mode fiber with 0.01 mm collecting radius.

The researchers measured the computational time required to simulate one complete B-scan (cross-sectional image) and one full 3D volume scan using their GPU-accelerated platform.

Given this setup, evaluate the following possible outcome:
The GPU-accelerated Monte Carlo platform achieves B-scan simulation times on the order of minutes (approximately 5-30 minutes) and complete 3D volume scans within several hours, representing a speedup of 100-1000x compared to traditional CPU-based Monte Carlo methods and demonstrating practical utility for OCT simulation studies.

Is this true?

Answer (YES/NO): NO